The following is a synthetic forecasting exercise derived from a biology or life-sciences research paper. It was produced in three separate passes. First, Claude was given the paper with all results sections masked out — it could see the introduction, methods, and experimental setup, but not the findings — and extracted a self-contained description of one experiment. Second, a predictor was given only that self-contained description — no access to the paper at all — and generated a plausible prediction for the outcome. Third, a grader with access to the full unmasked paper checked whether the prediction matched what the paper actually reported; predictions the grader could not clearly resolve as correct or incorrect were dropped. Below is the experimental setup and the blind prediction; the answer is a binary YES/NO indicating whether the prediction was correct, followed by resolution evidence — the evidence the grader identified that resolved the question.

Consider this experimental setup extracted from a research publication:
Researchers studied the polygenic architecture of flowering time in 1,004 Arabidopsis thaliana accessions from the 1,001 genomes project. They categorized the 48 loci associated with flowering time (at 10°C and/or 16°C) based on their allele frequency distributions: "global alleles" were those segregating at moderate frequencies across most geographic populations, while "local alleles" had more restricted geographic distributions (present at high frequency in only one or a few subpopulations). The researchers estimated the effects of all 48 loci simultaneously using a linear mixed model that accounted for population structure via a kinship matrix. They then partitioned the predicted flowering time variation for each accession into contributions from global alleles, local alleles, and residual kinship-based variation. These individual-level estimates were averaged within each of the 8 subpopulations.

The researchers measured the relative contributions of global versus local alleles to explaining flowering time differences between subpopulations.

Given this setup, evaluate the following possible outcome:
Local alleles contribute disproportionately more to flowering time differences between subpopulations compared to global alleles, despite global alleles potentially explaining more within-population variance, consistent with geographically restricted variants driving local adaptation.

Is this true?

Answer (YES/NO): NO